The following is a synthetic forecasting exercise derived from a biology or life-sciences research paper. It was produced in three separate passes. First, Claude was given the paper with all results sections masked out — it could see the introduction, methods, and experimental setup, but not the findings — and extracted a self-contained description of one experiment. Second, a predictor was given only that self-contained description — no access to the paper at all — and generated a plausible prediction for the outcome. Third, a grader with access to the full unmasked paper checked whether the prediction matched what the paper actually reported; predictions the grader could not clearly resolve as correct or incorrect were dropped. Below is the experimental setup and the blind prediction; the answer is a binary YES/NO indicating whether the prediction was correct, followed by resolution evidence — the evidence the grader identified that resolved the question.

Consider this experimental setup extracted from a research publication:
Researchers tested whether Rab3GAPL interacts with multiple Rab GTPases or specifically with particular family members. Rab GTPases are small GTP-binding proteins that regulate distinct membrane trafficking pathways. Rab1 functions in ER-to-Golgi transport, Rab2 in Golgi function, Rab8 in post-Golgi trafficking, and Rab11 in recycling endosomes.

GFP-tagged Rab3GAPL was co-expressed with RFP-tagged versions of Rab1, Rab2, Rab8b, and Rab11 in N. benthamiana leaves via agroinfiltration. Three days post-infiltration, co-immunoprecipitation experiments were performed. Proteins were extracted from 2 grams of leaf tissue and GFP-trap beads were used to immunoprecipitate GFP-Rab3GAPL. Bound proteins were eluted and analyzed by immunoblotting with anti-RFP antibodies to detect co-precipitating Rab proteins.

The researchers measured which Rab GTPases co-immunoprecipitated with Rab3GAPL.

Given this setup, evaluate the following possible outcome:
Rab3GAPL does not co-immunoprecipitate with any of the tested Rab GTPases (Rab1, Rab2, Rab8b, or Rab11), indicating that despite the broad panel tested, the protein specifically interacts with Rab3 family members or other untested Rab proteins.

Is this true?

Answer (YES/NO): NO